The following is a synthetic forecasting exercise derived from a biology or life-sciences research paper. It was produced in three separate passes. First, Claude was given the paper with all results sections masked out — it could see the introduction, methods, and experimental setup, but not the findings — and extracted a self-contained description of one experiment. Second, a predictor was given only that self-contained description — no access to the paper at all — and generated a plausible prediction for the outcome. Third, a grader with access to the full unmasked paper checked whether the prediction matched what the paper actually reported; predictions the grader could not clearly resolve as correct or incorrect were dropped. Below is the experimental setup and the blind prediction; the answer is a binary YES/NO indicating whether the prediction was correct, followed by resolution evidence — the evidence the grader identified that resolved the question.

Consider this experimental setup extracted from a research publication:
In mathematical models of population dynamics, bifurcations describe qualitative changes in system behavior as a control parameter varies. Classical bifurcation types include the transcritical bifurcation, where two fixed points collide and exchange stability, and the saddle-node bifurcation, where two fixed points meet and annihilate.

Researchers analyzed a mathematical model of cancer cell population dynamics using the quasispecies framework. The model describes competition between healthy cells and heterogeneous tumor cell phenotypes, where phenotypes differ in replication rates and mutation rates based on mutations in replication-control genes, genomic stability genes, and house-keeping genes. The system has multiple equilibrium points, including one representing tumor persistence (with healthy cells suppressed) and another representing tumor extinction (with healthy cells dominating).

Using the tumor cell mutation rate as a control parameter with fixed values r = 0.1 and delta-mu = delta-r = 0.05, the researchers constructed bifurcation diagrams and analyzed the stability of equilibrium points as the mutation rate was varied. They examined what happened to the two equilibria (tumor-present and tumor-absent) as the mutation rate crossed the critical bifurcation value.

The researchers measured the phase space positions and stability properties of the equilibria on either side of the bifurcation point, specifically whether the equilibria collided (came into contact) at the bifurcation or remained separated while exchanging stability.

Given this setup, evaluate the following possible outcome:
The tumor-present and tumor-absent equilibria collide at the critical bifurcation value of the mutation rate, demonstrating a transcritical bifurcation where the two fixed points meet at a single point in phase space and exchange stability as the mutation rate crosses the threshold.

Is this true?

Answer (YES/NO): NO